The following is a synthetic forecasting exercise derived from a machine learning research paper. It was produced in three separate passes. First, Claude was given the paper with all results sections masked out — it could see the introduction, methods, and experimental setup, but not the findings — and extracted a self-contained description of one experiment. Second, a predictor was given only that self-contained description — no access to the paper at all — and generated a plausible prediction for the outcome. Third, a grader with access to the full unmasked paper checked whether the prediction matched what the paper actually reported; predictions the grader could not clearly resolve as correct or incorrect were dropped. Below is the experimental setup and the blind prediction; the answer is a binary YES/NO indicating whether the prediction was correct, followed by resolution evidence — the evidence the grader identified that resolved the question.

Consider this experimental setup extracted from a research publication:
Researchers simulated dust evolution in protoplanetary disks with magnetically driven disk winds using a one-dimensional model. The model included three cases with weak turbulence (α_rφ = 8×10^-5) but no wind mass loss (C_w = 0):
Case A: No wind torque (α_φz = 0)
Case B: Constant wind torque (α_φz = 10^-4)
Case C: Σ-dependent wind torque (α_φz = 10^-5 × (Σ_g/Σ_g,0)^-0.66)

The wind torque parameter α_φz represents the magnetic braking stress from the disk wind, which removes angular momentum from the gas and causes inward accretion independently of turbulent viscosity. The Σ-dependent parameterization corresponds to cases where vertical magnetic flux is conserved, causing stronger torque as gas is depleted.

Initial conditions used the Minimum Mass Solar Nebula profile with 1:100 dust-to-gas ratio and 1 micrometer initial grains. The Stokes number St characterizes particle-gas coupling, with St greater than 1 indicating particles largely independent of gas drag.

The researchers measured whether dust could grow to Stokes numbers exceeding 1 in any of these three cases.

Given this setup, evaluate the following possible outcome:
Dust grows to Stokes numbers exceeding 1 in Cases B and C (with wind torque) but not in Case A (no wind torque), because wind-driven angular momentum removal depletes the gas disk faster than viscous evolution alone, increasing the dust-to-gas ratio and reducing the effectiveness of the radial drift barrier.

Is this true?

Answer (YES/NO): NO